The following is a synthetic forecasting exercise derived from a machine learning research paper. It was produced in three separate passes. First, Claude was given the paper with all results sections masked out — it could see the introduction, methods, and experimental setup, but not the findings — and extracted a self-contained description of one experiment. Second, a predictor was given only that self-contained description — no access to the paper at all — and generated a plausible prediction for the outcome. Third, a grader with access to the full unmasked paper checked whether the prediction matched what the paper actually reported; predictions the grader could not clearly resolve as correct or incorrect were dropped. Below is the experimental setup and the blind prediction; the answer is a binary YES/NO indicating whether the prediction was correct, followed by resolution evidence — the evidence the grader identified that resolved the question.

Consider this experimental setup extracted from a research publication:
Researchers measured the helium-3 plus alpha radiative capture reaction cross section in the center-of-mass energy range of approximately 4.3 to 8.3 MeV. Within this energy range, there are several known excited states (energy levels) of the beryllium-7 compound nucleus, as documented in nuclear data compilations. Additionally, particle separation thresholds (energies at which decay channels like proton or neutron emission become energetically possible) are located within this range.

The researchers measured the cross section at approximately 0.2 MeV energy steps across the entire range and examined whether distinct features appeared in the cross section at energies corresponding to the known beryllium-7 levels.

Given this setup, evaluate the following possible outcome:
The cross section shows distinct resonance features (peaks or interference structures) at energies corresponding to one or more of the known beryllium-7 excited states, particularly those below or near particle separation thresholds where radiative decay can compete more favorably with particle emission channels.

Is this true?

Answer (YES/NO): NO